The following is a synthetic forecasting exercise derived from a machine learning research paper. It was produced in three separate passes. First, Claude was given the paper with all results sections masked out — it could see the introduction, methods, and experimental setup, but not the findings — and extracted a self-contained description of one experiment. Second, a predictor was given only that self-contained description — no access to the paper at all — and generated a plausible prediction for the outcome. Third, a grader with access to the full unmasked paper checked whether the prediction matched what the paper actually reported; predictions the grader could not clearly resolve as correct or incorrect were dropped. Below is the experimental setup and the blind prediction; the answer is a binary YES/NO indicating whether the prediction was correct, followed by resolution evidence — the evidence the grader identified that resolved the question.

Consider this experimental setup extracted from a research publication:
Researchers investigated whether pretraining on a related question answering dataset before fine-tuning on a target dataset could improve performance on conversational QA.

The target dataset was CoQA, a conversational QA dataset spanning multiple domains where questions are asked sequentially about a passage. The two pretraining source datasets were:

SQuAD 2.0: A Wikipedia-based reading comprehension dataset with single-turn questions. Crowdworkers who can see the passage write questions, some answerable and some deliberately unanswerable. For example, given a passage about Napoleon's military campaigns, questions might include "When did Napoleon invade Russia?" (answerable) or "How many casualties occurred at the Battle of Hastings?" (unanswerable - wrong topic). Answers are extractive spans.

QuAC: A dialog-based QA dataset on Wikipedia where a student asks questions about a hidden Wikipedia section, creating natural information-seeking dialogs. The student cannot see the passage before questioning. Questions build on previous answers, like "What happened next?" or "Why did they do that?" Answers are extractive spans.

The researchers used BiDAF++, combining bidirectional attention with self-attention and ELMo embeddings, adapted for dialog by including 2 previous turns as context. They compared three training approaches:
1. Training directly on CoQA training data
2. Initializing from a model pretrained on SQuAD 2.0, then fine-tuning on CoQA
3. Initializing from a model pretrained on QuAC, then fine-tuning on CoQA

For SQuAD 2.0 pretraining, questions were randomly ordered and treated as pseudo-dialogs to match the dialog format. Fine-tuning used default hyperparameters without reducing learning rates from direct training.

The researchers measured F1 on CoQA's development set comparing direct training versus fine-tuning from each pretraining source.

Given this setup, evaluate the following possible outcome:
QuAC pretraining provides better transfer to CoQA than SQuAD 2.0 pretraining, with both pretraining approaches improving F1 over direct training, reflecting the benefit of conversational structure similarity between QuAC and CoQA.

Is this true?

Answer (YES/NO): NO